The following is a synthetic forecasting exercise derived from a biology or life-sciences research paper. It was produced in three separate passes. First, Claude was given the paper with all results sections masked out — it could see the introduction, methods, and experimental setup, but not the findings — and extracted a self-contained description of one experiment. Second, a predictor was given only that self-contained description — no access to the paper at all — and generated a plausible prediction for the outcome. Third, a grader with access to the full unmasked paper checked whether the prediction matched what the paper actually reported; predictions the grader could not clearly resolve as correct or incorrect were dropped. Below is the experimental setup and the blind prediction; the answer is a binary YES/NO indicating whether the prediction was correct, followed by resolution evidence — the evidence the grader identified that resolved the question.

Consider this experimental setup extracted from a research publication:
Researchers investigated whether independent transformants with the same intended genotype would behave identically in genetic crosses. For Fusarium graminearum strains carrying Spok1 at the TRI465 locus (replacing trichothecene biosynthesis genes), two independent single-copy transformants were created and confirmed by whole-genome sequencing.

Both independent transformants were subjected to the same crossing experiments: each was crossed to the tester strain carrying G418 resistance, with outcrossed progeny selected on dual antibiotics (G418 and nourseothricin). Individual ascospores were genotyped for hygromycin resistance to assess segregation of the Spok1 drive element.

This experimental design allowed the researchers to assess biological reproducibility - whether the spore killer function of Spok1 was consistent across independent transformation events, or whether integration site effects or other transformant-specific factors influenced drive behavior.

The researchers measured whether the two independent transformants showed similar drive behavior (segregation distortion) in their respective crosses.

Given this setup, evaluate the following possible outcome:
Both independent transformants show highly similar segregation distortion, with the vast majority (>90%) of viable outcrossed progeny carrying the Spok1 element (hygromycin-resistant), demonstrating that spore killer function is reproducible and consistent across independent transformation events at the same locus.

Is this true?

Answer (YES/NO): YES